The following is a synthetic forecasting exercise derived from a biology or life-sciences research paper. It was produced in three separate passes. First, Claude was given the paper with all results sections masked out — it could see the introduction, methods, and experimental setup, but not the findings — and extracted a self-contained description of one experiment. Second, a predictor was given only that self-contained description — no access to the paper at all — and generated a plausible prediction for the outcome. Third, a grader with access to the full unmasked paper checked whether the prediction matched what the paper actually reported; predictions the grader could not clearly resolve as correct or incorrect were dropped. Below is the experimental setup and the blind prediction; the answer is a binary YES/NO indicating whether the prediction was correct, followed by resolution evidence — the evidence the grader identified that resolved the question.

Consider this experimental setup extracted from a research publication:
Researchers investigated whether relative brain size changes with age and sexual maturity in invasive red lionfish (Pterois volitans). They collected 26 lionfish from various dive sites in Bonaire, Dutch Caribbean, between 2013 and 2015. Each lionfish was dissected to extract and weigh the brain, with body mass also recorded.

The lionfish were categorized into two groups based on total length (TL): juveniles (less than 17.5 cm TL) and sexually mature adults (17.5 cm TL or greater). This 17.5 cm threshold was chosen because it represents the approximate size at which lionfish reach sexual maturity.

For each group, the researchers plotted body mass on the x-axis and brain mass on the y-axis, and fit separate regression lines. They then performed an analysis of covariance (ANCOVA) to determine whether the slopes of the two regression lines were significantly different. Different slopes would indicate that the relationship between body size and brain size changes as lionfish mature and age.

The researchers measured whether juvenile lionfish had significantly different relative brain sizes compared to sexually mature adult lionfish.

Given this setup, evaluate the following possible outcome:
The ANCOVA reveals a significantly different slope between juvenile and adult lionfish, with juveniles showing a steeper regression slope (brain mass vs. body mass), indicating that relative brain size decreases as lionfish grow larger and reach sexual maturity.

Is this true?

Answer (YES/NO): NO